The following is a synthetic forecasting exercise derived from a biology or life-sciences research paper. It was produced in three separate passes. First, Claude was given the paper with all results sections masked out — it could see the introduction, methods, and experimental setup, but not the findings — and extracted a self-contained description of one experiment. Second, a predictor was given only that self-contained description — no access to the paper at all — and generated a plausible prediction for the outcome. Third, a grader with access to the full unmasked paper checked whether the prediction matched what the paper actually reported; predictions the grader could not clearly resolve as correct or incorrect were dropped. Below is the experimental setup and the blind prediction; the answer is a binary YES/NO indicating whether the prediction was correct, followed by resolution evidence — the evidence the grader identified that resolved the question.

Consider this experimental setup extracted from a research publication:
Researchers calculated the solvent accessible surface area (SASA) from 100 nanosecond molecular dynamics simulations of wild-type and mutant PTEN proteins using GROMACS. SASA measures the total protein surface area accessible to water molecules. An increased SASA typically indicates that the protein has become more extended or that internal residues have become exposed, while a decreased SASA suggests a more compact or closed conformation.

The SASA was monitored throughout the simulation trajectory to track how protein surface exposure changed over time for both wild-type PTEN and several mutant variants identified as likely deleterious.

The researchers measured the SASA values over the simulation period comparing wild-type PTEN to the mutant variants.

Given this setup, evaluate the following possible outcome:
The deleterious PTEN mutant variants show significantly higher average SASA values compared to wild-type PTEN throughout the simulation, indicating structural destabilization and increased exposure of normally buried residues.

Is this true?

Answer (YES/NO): NO